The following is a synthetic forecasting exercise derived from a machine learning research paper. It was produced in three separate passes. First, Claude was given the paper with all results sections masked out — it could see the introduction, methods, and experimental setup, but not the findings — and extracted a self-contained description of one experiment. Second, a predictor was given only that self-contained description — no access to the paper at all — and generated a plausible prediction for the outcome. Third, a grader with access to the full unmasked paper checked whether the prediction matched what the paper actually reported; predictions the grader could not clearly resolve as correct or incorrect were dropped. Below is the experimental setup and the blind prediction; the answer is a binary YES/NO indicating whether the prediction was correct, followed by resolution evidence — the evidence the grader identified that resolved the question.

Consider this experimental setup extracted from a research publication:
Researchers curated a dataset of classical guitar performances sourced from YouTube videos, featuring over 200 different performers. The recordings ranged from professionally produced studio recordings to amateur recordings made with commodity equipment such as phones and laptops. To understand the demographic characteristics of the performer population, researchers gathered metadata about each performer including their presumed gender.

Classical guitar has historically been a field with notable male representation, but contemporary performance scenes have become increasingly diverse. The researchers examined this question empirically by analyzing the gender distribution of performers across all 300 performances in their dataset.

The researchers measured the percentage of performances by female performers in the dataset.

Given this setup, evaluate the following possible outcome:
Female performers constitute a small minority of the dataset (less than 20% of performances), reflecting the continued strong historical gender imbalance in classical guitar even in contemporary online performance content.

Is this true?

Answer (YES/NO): NO